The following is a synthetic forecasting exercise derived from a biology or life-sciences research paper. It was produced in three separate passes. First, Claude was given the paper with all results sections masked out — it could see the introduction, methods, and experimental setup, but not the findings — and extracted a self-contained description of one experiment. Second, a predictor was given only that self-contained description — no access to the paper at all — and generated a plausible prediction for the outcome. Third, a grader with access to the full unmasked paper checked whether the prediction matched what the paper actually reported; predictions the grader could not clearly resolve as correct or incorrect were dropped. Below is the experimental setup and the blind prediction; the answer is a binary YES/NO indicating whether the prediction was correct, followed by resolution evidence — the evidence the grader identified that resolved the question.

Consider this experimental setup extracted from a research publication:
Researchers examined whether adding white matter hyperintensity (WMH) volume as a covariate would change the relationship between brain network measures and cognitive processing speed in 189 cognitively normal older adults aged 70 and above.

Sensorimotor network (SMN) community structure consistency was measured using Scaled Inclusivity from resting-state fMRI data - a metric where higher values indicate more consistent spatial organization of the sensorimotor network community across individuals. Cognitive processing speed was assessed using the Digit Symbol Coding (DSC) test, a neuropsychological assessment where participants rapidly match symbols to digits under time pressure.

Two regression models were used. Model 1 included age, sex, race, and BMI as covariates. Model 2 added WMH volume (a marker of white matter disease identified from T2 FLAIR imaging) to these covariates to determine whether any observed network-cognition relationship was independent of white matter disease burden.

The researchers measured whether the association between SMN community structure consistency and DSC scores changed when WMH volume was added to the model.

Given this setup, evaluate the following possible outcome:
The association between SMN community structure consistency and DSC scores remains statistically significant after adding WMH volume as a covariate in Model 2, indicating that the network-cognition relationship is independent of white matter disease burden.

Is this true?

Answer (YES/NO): NO